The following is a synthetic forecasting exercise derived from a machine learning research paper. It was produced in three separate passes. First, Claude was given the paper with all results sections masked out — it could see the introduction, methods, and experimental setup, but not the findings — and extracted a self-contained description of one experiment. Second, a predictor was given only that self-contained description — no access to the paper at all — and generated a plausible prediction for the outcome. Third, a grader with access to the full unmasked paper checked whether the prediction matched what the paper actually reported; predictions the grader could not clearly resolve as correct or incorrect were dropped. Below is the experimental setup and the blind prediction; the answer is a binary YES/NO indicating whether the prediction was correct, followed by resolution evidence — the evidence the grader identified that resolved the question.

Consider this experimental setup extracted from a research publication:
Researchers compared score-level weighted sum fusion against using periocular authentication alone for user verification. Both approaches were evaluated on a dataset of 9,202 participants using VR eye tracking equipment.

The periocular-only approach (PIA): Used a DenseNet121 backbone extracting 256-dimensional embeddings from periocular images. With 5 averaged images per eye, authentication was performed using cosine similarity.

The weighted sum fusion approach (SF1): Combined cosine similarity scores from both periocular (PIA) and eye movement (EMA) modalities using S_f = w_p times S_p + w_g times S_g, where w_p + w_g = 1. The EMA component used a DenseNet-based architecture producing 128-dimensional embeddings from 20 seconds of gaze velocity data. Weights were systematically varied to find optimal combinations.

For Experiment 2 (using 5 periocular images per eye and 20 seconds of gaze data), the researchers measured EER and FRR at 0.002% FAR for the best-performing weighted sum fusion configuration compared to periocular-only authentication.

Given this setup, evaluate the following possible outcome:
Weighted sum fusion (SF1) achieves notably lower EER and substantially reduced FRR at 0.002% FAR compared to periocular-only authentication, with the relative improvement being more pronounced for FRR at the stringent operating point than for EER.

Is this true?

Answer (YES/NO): NO